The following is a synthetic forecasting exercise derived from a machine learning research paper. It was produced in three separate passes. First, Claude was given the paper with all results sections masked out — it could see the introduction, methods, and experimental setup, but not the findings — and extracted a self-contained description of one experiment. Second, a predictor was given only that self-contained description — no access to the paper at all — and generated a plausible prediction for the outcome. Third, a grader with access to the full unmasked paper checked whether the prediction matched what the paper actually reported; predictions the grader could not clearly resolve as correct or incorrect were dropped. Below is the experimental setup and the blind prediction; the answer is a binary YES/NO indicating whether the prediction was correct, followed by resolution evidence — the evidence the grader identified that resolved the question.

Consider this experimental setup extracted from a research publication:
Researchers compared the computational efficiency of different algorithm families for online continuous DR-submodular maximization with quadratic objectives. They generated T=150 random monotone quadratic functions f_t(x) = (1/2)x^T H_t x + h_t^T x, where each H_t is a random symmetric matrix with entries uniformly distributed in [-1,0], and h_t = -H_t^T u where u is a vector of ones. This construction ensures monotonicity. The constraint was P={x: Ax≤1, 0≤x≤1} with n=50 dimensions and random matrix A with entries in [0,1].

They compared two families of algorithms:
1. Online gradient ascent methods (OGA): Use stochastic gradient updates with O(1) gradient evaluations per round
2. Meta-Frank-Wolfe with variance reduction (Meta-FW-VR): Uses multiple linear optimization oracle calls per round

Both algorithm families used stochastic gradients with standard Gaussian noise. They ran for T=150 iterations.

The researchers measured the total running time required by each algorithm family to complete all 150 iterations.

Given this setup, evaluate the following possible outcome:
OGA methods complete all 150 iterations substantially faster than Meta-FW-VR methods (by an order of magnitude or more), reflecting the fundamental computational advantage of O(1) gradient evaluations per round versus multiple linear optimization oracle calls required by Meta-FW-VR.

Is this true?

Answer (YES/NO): YES